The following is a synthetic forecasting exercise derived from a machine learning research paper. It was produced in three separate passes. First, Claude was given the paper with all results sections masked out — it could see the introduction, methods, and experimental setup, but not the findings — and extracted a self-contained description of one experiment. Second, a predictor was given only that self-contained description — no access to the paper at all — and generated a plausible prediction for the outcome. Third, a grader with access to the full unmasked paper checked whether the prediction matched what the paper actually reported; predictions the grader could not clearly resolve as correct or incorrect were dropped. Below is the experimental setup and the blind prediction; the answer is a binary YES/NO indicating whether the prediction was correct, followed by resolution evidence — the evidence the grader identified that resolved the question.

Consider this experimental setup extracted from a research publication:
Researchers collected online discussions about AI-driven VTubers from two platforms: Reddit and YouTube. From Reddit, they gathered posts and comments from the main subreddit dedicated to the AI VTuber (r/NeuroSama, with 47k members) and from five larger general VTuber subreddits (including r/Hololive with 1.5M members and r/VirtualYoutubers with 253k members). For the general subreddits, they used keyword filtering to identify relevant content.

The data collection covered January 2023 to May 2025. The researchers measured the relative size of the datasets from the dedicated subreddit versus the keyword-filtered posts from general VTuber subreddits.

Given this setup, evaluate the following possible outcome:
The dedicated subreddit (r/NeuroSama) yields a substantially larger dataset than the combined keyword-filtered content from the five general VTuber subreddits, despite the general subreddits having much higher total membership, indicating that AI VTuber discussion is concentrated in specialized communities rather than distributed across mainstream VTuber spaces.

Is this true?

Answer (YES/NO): YES